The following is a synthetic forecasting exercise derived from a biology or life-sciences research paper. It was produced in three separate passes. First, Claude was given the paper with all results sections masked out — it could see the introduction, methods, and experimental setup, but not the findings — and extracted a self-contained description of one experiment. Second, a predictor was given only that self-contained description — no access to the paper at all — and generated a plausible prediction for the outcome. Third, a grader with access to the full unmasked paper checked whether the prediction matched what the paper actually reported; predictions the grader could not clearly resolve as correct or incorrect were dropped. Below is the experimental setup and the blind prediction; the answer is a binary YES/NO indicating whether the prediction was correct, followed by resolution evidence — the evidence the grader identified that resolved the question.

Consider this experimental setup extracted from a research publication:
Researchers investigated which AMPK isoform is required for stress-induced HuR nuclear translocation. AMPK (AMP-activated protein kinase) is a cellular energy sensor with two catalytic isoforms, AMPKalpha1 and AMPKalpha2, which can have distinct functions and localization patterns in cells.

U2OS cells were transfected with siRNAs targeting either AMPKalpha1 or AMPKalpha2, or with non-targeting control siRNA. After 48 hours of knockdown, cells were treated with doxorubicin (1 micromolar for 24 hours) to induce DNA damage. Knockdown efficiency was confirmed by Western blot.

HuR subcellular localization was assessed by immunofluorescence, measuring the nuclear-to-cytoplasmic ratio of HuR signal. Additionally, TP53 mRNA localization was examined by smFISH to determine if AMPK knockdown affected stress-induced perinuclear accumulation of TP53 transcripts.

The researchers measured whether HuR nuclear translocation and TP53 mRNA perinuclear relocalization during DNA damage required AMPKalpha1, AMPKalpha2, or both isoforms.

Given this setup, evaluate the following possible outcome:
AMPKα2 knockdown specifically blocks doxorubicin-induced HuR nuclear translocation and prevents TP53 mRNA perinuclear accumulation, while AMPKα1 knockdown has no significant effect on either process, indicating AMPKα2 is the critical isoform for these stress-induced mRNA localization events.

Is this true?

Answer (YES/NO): YES